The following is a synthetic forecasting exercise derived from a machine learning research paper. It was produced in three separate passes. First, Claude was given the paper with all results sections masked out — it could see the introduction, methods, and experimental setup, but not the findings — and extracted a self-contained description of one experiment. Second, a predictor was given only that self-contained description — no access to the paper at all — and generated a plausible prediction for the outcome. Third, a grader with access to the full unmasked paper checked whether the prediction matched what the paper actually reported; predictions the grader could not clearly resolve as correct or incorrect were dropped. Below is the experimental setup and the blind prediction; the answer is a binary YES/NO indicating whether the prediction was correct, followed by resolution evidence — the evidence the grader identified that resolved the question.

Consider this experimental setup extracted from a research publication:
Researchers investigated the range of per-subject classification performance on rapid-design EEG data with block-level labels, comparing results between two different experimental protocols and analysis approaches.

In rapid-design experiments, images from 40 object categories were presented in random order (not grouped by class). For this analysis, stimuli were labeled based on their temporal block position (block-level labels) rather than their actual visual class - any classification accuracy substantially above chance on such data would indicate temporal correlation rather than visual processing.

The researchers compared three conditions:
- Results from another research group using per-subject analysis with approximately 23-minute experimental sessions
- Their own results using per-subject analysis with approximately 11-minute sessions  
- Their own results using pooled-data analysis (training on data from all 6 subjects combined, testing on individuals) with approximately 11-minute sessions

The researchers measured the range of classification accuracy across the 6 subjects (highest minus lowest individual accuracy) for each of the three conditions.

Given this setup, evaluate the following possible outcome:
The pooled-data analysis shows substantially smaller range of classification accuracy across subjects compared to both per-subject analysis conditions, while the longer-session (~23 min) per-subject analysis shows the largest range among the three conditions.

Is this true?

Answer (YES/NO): YES